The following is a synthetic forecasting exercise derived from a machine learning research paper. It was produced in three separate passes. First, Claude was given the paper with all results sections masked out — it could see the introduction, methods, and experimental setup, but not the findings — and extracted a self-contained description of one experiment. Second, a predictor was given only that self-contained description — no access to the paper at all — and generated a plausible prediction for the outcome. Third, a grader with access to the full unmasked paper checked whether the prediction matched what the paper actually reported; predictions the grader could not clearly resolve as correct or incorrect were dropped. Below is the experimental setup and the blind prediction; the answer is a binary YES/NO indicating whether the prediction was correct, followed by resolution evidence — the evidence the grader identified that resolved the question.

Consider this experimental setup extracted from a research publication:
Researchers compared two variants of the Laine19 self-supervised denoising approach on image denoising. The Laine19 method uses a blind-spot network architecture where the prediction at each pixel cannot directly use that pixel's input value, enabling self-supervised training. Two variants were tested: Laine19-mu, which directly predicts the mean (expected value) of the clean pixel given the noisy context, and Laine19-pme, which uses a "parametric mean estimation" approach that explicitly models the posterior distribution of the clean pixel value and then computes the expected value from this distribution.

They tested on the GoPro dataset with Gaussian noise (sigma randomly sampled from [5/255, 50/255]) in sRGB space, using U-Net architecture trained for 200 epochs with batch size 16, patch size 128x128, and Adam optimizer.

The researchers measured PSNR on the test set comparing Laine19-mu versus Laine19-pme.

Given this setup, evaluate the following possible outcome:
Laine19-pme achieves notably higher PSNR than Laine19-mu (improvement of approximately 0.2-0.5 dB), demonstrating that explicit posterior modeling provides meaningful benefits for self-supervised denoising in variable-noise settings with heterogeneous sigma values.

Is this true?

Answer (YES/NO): NO